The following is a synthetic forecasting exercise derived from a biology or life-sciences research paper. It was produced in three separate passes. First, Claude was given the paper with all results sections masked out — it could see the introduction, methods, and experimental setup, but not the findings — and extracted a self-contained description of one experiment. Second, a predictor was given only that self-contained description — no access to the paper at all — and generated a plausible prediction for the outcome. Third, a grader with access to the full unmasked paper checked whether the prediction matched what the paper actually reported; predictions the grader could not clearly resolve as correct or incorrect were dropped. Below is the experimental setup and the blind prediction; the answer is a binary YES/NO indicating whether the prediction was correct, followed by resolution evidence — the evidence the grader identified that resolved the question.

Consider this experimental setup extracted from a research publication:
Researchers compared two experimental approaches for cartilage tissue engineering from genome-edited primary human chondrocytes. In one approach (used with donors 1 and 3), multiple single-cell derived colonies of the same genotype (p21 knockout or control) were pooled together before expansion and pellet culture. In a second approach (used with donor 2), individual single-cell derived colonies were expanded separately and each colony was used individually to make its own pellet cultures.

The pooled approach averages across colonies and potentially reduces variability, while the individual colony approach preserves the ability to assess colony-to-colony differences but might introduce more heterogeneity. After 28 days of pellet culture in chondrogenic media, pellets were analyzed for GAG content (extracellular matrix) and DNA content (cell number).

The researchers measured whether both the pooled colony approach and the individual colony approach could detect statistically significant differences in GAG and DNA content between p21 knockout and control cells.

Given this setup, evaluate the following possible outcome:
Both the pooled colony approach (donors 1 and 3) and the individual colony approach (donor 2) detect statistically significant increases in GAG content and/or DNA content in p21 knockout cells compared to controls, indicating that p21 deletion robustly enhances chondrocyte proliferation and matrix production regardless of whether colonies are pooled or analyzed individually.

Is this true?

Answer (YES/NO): YES